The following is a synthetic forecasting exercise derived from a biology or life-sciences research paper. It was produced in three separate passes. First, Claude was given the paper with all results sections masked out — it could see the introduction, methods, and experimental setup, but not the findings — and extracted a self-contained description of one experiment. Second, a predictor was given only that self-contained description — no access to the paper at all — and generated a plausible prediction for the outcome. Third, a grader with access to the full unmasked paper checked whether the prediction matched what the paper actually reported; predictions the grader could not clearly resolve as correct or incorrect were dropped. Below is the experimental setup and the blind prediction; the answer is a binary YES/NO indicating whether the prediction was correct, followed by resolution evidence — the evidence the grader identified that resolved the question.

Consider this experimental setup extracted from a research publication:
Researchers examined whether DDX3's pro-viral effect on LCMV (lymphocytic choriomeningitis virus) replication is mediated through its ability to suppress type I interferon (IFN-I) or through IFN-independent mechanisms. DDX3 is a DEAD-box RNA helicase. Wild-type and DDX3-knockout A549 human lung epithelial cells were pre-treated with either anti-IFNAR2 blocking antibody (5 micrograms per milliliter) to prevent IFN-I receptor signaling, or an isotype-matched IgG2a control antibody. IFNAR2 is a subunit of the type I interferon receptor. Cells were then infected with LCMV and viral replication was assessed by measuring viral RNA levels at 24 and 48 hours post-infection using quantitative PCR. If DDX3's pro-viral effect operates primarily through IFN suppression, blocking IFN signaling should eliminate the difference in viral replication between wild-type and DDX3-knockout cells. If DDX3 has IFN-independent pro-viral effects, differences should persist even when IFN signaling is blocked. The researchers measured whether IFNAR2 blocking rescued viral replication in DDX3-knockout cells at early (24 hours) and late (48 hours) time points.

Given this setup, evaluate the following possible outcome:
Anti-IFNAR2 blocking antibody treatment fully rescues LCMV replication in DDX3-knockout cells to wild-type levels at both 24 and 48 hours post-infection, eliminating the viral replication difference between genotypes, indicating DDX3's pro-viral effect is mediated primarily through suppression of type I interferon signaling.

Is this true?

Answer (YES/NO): NO